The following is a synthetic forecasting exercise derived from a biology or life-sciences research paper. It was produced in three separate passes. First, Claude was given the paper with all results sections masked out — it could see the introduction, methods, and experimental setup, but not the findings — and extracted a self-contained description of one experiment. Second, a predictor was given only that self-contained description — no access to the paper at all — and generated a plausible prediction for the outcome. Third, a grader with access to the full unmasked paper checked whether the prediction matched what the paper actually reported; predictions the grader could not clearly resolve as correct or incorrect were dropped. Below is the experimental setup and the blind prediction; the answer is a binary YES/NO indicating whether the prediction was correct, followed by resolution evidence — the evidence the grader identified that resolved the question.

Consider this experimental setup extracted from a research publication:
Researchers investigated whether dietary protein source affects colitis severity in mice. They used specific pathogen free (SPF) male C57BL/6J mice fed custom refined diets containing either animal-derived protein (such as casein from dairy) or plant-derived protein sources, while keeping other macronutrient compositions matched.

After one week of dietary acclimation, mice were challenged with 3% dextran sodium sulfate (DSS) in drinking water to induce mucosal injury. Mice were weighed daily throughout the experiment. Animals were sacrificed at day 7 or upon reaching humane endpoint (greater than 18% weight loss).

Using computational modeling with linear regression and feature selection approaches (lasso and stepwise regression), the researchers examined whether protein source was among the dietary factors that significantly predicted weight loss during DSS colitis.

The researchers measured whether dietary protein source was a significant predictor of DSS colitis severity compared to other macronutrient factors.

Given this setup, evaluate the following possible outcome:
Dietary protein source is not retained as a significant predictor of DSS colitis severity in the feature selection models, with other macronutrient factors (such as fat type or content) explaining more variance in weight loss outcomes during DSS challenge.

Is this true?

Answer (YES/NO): NO